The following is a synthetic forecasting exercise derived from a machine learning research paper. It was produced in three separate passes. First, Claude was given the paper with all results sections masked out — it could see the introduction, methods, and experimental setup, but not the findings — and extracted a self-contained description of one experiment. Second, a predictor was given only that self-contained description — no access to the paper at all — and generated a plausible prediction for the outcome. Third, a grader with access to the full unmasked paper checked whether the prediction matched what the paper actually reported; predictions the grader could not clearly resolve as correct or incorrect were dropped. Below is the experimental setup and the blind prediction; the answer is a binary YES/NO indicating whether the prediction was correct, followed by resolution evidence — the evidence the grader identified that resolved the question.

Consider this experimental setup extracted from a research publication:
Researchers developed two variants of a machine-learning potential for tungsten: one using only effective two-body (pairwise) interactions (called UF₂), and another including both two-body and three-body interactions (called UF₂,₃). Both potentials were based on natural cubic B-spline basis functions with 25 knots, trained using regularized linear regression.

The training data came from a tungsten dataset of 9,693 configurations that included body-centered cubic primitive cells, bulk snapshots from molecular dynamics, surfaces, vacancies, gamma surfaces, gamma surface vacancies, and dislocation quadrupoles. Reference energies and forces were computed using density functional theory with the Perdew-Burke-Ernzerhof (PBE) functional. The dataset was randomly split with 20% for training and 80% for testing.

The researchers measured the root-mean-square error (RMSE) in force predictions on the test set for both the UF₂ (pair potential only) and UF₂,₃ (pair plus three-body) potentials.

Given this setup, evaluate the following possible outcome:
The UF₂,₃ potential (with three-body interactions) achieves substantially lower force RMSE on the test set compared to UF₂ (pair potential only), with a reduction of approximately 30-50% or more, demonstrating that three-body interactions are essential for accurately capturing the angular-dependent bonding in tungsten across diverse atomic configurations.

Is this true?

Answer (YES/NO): YES